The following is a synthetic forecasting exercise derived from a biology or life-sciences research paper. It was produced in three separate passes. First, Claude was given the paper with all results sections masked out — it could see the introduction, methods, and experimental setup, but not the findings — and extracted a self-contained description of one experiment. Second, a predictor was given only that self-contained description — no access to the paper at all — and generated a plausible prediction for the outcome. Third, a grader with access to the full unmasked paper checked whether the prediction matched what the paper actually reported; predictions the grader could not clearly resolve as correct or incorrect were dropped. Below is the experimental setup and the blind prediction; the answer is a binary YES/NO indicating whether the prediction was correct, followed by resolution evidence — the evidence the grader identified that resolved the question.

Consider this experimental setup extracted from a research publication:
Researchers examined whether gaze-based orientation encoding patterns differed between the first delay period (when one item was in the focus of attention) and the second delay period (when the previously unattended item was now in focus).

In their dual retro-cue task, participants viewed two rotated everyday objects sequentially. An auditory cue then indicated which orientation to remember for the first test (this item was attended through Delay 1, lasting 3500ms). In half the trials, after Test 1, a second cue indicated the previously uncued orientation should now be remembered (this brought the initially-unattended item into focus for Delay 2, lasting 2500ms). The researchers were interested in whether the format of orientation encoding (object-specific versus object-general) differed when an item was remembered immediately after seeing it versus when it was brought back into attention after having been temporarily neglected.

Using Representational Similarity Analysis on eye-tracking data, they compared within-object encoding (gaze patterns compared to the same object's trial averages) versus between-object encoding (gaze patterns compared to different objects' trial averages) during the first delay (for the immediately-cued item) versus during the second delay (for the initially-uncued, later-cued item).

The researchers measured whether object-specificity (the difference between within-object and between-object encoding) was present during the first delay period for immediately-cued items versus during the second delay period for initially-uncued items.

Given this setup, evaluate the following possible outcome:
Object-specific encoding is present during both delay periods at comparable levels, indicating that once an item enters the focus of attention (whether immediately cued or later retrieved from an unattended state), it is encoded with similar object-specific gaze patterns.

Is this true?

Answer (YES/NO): NO